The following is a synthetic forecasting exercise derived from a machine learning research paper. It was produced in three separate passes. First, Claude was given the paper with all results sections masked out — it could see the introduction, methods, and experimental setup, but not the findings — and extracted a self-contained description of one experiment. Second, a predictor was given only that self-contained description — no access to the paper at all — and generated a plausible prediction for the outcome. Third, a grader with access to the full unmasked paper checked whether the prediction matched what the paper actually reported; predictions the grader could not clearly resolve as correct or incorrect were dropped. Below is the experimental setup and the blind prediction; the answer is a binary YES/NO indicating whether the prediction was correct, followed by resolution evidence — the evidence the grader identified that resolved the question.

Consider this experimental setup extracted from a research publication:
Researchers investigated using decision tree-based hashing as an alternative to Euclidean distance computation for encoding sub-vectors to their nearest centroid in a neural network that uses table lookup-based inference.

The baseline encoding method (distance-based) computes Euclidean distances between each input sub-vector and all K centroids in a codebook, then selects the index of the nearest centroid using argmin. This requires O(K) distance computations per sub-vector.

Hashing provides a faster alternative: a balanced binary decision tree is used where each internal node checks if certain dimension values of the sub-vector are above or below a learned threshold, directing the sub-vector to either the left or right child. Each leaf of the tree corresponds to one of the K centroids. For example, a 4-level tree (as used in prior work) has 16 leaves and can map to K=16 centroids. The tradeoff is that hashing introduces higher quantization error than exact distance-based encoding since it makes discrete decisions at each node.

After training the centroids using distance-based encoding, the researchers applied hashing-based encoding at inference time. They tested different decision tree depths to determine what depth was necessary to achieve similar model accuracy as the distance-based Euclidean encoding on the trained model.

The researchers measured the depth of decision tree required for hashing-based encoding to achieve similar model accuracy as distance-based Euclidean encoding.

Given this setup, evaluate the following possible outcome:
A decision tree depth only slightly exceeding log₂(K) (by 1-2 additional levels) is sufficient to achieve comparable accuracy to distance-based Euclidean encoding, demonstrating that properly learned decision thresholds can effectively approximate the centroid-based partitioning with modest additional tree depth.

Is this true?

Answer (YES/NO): NO